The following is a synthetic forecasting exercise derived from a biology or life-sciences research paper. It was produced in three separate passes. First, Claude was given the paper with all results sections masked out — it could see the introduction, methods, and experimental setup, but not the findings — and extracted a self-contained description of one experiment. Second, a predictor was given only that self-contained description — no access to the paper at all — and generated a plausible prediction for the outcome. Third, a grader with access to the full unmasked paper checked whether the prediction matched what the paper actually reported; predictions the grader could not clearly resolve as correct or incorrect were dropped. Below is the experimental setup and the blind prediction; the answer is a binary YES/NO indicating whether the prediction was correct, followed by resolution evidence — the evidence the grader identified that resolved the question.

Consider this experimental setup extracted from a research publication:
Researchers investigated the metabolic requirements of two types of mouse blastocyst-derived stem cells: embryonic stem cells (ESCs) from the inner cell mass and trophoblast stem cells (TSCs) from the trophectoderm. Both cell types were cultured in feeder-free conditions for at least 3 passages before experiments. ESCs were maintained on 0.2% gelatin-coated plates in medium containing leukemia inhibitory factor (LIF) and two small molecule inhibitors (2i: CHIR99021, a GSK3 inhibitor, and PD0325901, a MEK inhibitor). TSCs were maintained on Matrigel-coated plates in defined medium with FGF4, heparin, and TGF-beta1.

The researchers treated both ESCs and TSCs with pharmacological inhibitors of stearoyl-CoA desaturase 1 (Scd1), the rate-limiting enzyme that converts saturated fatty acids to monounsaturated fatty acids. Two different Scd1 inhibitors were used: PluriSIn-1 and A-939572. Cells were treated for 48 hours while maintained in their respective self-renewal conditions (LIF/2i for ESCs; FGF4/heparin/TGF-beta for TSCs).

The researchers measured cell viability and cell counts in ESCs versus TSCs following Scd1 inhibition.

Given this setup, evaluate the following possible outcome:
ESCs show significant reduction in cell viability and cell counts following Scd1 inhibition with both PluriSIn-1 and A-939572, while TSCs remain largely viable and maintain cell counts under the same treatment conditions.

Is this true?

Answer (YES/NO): NO